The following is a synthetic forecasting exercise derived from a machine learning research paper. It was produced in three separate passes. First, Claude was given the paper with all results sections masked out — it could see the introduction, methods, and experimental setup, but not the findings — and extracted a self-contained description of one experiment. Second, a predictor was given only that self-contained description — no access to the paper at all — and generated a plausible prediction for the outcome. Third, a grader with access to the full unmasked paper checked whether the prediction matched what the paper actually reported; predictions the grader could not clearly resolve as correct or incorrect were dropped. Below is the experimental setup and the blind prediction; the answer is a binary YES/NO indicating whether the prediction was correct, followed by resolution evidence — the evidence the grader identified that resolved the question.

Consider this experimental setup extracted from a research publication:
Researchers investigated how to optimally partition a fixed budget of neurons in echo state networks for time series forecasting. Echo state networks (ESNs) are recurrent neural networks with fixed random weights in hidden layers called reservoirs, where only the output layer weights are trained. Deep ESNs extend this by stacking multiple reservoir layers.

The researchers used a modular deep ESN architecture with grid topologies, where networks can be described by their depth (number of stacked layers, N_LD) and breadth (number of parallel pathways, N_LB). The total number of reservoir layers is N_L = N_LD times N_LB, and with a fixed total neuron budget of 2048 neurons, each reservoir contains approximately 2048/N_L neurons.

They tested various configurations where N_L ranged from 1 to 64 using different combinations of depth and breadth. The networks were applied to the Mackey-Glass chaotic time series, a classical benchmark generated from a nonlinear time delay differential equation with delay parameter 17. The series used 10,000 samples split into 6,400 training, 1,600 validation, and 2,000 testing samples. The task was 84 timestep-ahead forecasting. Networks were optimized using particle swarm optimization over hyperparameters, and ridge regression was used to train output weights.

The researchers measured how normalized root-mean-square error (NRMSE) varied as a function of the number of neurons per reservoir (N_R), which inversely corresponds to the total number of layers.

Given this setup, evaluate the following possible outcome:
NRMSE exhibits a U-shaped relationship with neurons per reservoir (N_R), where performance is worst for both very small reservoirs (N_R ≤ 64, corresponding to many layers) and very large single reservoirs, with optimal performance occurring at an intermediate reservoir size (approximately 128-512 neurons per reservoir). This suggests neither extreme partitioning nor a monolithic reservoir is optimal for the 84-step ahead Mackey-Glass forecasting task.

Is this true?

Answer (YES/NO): NO